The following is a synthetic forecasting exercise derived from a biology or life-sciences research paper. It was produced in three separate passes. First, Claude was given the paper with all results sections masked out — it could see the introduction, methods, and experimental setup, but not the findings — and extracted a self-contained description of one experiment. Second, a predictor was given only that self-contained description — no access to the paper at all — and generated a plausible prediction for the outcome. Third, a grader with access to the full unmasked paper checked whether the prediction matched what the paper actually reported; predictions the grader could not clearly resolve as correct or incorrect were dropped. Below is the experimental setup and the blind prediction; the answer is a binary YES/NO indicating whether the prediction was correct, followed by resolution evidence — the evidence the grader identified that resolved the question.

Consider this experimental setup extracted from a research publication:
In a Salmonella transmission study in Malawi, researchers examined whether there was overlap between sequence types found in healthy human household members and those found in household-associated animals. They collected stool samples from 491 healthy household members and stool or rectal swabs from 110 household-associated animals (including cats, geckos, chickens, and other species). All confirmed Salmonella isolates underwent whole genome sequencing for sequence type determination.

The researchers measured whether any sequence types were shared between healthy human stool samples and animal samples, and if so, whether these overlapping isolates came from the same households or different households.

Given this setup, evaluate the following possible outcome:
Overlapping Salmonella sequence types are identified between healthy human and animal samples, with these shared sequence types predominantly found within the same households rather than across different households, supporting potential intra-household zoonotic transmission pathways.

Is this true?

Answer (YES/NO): NO